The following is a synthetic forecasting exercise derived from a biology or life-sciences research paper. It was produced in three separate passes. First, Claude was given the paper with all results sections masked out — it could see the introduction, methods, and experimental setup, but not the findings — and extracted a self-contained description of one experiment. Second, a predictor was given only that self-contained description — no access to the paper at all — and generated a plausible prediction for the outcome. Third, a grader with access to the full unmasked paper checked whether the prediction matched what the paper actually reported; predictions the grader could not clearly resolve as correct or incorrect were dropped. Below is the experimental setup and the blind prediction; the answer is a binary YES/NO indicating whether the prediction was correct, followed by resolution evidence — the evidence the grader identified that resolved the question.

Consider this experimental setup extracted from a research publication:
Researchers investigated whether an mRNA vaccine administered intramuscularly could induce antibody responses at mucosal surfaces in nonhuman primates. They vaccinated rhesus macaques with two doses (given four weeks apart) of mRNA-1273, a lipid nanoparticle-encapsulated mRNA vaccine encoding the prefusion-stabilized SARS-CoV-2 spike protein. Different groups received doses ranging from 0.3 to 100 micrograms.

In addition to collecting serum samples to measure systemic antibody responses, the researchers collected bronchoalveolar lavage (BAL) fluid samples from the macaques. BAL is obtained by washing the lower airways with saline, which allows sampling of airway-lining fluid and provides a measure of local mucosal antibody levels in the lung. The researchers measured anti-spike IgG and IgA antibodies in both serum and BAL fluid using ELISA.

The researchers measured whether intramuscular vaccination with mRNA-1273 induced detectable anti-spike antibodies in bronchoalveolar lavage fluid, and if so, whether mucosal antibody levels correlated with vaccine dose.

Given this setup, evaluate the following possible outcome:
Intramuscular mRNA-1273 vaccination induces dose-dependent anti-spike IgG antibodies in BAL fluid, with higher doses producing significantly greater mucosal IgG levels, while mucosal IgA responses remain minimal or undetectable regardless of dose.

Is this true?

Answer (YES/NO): NO